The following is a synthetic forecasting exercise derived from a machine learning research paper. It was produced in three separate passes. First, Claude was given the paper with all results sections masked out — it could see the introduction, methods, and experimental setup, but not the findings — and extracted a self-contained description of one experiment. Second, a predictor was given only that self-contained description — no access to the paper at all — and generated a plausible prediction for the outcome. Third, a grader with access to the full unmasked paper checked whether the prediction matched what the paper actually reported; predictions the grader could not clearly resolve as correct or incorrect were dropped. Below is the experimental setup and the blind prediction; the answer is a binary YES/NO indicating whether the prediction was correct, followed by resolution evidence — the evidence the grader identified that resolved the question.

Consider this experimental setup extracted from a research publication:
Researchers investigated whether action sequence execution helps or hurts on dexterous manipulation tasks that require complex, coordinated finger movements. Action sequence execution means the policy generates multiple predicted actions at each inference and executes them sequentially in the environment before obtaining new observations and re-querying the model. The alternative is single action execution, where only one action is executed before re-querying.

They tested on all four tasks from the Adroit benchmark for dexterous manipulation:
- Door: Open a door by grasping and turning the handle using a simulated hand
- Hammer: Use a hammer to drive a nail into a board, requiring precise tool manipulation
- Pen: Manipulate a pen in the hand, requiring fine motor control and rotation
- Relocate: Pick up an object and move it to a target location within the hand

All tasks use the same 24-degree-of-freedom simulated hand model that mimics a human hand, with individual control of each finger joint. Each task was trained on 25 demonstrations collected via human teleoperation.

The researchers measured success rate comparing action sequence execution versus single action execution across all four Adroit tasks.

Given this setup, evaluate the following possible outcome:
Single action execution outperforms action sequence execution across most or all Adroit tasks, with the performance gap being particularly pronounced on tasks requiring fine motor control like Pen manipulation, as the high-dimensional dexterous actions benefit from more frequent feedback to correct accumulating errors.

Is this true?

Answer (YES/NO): NO